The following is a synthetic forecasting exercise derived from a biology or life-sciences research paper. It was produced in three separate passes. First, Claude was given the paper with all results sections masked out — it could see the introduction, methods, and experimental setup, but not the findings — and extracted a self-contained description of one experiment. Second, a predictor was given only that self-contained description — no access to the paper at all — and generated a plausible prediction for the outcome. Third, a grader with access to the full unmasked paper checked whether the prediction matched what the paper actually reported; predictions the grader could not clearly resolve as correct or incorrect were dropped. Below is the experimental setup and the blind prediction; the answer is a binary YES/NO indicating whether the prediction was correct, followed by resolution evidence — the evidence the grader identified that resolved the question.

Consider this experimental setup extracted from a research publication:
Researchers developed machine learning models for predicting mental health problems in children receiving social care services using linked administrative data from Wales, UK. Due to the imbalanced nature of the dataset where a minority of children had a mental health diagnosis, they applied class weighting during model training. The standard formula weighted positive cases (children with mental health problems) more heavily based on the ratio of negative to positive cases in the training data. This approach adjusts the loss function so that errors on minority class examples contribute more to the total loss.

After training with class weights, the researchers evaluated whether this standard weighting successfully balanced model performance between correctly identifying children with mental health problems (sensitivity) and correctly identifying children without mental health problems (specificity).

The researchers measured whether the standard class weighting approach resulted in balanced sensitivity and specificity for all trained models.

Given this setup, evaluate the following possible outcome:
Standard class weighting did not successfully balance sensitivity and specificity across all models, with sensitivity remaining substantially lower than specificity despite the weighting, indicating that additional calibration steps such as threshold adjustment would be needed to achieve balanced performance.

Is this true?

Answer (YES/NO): YES